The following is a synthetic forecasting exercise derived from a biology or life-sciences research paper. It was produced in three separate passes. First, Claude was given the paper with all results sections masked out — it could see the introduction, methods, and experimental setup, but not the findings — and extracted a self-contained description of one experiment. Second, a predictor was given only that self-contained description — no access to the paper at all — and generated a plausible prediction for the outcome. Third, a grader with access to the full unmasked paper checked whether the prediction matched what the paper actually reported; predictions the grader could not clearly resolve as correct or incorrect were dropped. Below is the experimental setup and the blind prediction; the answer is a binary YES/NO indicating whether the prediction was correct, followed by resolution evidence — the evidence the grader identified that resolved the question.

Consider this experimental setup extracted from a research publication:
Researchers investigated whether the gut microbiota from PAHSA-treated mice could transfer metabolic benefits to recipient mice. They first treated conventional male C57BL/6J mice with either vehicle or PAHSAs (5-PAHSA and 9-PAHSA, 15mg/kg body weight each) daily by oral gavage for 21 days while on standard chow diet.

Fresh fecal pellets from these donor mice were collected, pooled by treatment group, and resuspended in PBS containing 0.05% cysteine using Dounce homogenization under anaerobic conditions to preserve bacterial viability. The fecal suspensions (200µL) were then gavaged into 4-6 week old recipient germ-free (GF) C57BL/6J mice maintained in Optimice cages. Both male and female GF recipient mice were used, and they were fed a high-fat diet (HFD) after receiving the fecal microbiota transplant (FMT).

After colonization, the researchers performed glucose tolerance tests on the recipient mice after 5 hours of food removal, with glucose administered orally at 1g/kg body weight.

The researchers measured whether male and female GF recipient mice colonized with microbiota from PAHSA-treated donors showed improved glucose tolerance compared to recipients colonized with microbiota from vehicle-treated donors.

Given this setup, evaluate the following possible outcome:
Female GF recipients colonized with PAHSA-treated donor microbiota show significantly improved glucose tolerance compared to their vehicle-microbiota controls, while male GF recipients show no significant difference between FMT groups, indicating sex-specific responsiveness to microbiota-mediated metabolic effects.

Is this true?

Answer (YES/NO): NO